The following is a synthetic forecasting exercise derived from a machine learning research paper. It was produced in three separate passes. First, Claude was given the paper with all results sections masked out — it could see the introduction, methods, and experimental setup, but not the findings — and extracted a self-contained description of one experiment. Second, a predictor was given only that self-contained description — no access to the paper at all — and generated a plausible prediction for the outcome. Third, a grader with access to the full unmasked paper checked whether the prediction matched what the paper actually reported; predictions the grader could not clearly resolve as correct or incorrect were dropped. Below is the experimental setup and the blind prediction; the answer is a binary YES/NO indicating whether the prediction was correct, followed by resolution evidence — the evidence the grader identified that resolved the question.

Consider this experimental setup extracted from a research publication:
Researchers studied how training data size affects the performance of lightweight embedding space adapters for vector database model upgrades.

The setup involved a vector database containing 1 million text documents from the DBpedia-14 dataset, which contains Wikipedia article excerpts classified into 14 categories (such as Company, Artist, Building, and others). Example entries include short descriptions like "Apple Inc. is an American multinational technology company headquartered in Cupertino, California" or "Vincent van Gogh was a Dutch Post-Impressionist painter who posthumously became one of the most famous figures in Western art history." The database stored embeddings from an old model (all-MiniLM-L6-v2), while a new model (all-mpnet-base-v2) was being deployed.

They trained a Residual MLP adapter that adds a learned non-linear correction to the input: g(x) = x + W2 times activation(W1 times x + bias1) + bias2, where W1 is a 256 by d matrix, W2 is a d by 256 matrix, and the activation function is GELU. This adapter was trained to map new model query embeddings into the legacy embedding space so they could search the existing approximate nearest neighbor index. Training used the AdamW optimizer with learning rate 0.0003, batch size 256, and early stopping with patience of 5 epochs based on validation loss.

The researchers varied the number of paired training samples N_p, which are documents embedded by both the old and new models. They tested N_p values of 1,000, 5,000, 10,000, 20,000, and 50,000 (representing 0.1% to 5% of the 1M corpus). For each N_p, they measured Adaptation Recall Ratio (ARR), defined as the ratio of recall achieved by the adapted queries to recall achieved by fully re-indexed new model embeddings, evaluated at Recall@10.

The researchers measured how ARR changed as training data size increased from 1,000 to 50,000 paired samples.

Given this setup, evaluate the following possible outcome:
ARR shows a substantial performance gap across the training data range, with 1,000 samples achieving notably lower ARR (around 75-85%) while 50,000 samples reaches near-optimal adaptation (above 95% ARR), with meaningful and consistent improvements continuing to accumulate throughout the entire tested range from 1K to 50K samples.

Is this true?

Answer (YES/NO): NO